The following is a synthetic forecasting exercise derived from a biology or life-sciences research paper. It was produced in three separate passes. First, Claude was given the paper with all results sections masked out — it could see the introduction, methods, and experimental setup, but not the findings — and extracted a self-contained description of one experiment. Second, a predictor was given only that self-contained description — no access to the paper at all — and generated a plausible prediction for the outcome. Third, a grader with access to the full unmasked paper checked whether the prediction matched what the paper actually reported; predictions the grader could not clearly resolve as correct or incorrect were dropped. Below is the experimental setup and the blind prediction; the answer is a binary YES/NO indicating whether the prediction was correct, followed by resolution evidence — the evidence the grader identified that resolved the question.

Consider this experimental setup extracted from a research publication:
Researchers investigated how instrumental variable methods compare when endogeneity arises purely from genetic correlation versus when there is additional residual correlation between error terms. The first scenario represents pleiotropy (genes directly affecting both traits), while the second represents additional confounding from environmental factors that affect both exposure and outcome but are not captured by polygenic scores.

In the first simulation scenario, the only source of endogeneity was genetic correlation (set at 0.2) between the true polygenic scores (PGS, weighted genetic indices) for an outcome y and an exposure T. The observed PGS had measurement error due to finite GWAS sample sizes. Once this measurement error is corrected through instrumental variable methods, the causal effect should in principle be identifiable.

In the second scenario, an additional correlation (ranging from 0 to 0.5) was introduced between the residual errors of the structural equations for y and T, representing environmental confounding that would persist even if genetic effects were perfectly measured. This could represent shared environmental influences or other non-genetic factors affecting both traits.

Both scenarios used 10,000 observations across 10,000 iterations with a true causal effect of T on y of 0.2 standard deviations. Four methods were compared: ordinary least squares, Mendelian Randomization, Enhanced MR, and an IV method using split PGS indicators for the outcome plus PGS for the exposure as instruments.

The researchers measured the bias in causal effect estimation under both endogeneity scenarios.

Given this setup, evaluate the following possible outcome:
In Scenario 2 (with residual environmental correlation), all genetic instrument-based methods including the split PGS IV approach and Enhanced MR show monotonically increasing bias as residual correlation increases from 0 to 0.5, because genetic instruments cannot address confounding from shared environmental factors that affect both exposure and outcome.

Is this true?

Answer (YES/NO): NO